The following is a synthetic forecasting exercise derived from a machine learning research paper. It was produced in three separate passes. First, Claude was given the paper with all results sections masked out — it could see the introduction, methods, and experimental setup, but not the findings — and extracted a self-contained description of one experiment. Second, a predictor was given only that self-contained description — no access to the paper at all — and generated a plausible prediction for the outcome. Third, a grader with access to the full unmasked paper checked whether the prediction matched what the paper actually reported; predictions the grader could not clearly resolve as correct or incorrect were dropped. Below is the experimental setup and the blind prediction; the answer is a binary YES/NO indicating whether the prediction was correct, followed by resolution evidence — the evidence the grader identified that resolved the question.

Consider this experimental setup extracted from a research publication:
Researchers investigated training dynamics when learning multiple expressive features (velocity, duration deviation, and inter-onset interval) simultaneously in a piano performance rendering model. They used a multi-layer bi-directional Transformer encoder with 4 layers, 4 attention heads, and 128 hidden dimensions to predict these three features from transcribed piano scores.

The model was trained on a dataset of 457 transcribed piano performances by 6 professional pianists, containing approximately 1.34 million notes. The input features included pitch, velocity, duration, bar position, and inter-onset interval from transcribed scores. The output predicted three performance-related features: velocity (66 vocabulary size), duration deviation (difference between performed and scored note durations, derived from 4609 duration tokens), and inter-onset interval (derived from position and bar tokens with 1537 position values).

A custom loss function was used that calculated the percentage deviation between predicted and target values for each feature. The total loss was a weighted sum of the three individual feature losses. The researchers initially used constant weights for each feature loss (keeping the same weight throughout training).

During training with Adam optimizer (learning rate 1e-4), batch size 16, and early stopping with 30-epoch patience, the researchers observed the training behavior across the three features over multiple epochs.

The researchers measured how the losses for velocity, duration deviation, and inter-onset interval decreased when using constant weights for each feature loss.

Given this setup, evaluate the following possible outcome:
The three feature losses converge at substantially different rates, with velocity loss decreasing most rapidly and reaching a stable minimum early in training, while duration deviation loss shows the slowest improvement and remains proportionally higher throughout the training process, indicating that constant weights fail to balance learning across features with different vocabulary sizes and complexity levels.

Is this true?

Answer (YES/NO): NO